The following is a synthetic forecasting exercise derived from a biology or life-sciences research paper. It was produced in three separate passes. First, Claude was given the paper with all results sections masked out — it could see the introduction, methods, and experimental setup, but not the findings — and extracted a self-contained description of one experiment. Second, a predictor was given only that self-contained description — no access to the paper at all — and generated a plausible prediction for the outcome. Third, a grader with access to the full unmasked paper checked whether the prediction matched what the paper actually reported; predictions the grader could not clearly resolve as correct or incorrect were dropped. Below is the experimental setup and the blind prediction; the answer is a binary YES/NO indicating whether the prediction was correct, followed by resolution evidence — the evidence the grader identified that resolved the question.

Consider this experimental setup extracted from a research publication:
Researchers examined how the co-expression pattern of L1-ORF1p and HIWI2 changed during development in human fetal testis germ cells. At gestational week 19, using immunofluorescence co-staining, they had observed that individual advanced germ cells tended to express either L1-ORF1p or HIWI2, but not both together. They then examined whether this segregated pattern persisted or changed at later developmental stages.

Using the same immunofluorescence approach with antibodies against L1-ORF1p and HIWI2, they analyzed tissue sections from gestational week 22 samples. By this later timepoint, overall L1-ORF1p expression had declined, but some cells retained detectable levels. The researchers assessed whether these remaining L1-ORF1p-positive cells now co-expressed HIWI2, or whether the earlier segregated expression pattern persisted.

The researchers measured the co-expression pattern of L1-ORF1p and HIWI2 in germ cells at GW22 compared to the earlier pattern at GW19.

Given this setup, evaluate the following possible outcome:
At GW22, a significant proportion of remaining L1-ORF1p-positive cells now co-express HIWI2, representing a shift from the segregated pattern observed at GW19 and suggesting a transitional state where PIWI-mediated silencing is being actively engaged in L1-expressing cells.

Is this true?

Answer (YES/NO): YES